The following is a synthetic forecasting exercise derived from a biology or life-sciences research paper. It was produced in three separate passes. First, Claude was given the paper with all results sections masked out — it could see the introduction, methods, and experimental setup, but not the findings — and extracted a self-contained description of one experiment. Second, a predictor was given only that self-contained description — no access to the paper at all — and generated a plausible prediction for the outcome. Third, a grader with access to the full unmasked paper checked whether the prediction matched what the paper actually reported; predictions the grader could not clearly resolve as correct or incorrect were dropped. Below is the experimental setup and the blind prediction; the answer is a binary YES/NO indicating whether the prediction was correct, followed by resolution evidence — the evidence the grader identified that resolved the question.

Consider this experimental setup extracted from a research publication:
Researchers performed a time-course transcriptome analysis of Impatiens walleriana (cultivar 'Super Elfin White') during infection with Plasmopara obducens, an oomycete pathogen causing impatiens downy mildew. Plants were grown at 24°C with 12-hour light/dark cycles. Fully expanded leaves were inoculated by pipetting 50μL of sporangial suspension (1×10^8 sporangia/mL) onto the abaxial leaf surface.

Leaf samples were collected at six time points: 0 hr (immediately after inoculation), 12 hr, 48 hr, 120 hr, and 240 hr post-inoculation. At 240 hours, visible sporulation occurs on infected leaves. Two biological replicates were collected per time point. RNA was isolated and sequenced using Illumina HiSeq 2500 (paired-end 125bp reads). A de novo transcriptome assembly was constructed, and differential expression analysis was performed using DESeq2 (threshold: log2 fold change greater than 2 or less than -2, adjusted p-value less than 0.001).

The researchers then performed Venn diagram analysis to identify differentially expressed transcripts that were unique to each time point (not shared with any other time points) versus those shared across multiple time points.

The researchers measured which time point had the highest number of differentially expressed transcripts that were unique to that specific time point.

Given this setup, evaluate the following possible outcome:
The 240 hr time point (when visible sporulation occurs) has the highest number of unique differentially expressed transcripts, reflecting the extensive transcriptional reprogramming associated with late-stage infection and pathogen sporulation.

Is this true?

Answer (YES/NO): YES